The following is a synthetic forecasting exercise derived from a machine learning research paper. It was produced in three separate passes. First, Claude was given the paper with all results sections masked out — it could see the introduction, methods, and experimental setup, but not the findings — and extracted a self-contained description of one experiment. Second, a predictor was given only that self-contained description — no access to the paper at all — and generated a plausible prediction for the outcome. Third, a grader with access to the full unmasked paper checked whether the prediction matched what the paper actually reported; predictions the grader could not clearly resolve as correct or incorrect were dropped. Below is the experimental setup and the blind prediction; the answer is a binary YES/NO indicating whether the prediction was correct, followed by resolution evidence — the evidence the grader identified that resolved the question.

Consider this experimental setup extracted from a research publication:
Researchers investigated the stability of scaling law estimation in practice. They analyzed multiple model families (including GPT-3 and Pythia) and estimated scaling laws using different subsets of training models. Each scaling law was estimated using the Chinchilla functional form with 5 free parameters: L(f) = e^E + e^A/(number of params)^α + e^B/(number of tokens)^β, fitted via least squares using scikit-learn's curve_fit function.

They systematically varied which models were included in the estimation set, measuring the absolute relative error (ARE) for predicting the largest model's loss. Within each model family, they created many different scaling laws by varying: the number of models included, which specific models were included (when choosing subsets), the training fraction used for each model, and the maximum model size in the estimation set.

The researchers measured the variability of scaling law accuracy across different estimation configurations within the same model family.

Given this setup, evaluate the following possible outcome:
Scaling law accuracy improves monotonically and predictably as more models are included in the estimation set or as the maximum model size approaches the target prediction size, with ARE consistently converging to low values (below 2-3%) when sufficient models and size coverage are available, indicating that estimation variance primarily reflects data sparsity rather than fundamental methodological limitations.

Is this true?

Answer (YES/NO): NO